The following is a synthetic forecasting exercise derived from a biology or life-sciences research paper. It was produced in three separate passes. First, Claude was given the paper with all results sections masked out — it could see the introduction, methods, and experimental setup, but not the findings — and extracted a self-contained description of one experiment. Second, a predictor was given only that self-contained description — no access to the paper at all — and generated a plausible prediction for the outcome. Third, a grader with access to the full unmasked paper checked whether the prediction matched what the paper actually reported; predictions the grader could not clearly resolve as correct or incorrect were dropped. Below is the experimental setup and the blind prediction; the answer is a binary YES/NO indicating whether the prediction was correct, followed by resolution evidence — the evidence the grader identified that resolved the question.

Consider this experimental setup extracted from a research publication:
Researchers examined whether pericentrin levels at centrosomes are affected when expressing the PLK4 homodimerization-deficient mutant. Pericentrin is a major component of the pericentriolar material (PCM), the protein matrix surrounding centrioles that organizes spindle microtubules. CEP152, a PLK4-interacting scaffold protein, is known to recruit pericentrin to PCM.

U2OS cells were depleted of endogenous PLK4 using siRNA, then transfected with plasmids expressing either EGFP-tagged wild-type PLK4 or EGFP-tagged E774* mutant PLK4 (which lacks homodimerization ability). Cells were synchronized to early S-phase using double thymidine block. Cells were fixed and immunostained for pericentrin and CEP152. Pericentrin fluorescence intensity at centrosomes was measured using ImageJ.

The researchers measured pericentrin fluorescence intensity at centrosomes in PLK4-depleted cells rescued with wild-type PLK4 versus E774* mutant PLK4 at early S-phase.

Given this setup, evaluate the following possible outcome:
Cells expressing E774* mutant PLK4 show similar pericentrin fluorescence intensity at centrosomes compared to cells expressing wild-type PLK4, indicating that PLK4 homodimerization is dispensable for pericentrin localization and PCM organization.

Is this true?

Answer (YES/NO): NO